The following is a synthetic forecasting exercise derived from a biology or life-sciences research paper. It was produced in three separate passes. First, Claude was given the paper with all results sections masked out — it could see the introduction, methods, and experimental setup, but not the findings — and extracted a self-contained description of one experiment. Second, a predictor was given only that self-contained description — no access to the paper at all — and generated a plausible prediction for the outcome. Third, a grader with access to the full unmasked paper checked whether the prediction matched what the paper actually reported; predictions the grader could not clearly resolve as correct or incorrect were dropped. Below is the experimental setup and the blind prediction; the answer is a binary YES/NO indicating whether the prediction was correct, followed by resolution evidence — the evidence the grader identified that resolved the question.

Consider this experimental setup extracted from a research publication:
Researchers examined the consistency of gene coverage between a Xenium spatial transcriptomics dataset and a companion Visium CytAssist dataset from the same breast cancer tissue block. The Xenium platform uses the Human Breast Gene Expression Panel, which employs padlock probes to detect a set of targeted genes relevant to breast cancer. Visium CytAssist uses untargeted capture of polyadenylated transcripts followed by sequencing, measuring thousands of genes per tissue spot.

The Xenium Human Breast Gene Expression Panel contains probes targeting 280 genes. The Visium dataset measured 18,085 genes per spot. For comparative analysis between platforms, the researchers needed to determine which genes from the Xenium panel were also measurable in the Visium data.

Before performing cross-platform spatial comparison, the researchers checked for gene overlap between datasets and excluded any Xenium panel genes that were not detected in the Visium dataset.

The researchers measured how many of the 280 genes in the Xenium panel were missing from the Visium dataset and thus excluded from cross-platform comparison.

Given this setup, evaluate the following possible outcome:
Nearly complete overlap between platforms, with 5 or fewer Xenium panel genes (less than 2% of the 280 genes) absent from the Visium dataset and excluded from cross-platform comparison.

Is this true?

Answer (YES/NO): NO